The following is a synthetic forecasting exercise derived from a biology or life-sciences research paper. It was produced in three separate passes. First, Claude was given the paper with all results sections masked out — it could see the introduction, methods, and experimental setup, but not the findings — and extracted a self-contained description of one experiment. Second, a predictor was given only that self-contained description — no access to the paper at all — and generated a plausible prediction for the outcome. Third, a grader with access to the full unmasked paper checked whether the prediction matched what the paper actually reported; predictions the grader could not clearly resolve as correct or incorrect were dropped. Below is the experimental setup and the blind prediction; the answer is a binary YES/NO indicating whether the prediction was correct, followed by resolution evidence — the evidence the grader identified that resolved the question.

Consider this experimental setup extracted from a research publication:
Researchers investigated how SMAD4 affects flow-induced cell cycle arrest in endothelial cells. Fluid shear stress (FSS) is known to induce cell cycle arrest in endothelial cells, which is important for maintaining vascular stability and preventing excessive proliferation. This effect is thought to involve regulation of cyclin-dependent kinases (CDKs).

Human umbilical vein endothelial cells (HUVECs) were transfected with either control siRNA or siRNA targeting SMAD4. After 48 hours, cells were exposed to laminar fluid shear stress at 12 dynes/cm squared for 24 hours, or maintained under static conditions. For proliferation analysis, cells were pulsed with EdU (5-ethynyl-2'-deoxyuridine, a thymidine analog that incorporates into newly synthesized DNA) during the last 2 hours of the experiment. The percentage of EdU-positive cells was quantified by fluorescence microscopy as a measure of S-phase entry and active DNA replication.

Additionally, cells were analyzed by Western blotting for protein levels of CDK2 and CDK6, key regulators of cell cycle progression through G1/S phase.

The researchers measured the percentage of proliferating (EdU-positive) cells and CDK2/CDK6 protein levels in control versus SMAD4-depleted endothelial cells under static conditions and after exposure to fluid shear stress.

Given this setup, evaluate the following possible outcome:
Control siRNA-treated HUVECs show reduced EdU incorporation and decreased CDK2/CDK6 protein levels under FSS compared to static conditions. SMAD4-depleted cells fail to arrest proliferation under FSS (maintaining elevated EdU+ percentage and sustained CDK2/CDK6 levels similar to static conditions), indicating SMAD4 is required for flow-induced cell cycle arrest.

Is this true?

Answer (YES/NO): YES